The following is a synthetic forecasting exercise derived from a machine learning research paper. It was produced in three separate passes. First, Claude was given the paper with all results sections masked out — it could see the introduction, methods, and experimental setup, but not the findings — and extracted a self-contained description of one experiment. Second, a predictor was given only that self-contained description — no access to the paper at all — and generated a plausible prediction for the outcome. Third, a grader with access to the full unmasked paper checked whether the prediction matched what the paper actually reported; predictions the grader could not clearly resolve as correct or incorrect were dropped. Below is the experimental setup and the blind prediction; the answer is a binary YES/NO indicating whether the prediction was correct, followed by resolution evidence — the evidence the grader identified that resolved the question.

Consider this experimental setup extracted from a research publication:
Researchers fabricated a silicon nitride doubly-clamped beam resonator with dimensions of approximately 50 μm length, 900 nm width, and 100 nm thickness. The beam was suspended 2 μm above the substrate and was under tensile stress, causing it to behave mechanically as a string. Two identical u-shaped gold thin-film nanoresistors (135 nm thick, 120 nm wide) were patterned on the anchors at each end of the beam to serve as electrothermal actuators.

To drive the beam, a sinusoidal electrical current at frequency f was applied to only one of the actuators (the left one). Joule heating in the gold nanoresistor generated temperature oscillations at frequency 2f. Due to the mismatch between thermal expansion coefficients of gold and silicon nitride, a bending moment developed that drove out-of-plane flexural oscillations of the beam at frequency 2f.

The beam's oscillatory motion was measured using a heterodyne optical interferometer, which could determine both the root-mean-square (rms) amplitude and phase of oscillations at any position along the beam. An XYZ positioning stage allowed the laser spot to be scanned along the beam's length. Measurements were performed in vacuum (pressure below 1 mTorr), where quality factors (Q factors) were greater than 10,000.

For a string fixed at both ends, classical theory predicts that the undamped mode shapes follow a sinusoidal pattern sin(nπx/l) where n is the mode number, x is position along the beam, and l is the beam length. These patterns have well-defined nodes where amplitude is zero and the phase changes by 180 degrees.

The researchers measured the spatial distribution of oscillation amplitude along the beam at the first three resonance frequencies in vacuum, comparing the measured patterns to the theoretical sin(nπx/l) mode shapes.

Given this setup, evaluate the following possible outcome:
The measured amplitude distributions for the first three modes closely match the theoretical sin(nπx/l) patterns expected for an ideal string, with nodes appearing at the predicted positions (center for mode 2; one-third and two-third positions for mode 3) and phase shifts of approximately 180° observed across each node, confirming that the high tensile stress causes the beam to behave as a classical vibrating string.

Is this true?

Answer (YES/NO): YES